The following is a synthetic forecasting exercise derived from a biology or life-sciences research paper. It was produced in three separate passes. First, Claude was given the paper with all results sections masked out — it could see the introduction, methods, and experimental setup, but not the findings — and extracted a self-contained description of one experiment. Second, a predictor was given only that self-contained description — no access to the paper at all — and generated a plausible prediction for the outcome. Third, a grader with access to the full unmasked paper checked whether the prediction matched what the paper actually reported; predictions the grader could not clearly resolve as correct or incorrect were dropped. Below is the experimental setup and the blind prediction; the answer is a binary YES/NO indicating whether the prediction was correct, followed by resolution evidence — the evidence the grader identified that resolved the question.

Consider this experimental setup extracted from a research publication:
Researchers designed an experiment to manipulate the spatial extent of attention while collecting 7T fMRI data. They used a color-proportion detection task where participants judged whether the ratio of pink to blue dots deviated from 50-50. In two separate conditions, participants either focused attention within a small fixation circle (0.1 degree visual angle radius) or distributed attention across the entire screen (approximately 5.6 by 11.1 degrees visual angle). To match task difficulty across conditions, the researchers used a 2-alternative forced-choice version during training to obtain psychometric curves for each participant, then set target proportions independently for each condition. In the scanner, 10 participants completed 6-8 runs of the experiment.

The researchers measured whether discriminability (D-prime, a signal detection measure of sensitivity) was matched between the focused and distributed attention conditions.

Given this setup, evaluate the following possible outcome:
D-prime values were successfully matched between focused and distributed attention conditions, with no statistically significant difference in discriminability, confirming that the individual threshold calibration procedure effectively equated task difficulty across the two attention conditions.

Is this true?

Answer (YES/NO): YES